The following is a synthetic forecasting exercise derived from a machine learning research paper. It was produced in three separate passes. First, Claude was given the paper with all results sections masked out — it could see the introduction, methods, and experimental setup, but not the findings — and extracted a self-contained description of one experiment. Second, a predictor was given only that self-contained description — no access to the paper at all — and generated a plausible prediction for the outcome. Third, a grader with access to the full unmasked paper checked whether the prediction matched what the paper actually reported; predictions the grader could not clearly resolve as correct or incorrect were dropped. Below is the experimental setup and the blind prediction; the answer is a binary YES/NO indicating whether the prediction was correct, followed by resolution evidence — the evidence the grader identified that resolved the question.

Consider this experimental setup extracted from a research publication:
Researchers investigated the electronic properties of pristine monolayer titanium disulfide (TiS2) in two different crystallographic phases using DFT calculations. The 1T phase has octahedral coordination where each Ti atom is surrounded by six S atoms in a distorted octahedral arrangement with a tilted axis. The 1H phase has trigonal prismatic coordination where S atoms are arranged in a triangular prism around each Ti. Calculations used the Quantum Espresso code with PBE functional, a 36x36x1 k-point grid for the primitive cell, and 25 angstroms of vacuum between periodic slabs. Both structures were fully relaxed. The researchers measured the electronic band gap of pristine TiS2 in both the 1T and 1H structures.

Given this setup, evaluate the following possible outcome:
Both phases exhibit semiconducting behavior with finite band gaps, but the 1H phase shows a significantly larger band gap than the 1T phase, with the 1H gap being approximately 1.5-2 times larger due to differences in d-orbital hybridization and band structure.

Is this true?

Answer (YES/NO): NO